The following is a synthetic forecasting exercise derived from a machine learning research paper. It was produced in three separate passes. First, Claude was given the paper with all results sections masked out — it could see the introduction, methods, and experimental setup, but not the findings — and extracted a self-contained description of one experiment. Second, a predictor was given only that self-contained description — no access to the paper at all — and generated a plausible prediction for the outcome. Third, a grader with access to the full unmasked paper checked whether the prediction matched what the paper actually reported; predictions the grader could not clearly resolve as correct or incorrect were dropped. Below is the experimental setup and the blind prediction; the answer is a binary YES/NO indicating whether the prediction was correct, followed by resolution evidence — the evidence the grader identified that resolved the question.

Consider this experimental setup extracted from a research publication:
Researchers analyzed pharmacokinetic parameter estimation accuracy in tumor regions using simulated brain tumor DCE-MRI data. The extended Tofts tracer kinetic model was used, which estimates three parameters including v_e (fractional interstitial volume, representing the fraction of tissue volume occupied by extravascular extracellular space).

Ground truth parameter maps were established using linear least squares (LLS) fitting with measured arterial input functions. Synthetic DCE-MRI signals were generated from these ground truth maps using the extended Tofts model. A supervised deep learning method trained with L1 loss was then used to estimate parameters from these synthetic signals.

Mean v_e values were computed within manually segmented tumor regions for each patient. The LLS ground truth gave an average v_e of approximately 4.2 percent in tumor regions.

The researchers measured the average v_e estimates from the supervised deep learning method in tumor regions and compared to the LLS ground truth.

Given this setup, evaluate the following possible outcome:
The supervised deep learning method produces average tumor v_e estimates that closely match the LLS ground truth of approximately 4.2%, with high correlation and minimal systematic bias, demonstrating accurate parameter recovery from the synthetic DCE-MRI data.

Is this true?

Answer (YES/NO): NO